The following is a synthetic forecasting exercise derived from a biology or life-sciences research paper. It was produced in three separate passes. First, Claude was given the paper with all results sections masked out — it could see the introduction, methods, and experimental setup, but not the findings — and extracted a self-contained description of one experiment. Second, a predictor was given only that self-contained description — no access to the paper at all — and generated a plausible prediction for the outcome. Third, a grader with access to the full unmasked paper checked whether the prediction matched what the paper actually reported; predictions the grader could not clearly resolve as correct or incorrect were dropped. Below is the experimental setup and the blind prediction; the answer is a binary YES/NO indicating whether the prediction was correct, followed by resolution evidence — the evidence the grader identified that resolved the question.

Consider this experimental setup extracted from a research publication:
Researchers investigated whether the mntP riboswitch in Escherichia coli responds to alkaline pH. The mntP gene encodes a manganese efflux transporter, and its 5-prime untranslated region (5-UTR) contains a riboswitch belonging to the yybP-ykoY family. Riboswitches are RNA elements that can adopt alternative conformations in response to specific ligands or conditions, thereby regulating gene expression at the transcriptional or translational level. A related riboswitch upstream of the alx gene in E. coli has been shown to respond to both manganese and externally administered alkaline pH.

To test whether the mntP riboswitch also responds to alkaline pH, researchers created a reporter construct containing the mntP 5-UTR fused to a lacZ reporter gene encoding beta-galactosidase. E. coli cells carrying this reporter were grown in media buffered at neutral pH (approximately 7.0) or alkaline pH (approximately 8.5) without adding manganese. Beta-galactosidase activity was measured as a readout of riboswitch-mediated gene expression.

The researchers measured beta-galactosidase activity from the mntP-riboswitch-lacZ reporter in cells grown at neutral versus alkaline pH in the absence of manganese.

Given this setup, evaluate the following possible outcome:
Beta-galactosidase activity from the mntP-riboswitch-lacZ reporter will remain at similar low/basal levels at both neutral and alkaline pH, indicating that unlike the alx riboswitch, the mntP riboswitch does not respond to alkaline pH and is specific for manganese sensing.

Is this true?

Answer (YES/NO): NO